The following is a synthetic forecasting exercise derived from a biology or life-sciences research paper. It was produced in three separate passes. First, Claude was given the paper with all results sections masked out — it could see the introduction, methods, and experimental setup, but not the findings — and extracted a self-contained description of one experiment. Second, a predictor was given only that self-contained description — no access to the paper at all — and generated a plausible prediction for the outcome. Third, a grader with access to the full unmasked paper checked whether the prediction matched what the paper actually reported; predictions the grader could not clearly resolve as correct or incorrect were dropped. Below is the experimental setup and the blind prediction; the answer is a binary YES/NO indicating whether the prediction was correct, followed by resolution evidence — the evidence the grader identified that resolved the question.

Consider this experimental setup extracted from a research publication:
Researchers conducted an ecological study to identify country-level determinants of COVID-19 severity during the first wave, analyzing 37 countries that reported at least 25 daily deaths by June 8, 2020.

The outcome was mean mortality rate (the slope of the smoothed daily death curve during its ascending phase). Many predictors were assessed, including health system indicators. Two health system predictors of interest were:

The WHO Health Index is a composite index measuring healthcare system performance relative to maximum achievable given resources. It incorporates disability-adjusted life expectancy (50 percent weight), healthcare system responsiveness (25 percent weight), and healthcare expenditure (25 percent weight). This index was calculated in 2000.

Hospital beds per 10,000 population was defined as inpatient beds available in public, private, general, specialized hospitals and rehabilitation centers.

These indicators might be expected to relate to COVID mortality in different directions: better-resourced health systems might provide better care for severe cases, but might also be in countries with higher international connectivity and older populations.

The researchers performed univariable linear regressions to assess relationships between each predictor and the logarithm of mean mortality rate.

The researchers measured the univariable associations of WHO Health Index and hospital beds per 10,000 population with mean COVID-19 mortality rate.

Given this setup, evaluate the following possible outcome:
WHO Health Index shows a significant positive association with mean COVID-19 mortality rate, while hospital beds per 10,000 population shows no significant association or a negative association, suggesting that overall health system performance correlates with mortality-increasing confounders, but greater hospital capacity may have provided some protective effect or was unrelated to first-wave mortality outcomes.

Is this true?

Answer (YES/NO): NO